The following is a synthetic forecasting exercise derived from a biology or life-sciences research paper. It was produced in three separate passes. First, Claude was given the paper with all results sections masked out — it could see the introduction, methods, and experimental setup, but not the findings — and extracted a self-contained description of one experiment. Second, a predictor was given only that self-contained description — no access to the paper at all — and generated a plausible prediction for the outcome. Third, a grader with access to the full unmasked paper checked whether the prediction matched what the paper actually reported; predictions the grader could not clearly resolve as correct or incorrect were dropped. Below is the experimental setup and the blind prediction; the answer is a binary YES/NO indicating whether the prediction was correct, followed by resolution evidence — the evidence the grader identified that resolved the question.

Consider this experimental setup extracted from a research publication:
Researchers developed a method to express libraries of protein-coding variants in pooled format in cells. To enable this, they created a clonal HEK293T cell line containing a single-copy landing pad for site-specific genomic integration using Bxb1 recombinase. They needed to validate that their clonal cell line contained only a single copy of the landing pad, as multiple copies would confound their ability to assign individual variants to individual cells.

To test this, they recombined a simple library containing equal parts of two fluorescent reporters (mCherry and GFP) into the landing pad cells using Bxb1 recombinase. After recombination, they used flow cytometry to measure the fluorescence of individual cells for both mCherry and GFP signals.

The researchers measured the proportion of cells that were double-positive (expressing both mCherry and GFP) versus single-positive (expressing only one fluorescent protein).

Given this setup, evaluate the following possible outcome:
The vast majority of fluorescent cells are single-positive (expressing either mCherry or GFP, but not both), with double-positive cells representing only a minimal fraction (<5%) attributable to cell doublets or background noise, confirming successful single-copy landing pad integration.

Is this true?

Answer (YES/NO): YES